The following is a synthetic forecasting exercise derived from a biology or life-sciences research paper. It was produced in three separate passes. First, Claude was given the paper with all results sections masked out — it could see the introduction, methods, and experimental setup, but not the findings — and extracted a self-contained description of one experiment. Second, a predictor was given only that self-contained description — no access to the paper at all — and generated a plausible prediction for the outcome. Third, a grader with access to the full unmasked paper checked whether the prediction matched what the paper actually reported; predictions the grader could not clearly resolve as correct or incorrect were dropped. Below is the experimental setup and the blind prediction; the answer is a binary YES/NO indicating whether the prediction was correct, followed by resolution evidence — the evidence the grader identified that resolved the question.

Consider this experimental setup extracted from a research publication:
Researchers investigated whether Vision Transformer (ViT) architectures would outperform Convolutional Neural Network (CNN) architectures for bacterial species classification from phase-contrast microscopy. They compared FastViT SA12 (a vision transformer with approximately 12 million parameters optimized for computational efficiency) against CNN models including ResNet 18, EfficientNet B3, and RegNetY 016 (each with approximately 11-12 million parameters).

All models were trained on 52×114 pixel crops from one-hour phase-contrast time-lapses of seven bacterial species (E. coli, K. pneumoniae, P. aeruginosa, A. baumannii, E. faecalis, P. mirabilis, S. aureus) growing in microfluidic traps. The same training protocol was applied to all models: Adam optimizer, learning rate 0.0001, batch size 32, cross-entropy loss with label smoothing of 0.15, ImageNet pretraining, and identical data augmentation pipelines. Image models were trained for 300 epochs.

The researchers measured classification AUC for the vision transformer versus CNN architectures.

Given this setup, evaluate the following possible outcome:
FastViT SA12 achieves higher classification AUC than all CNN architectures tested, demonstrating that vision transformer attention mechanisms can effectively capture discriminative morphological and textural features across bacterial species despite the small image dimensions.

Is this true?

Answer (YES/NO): NO